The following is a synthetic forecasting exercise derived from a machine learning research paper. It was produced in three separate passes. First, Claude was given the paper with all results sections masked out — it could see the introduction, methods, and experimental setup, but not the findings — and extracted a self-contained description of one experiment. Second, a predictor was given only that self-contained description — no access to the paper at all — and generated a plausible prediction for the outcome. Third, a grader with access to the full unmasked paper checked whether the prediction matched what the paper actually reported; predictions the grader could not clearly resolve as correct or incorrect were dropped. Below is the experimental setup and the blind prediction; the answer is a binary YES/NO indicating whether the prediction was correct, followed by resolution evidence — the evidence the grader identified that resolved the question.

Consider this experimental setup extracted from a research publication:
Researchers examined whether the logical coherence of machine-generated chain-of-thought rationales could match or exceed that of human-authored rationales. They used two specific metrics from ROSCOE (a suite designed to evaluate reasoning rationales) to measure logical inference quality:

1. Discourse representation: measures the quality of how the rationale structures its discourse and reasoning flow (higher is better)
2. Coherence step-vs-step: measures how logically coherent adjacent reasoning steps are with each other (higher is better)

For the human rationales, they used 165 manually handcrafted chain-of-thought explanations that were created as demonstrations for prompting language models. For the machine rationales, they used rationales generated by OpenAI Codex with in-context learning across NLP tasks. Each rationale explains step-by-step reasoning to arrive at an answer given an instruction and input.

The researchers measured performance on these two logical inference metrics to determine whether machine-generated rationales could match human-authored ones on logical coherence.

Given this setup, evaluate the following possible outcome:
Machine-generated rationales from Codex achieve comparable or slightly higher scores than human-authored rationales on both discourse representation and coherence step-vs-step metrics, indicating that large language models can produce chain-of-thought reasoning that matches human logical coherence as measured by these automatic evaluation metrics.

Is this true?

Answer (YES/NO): NO